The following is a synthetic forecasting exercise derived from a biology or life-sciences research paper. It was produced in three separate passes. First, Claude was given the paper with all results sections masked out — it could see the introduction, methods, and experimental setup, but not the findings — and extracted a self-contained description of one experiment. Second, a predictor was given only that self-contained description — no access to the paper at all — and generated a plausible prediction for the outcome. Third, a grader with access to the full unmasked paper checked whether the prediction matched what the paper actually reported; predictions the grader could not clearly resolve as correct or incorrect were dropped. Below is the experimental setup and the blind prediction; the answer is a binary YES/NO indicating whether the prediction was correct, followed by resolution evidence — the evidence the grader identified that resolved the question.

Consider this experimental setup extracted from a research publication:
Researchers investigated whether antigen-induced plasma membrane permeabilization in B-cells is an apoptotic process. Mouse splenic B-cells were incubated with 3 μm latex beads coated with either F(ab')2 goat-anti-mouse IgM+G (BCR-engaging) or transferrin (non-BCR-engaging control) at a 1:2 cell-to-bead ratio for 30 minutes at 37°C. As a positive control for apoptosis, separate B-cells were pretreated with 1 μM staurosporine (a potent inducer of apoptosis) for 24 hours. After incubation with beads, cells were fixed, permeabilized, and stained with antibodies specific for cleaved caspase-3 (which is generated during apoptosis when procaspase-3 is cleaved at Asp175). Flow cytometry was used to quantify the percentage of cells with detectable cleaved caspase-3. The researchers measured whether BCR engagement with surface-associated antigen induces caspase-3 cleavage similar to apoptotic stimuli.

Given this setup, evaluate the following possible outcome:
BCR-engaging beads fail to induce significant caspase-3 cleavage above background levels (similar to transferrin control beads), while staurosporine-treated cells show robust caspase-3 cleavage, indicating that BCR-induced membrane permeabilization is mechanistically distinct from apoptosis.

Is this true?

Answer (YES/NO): YES